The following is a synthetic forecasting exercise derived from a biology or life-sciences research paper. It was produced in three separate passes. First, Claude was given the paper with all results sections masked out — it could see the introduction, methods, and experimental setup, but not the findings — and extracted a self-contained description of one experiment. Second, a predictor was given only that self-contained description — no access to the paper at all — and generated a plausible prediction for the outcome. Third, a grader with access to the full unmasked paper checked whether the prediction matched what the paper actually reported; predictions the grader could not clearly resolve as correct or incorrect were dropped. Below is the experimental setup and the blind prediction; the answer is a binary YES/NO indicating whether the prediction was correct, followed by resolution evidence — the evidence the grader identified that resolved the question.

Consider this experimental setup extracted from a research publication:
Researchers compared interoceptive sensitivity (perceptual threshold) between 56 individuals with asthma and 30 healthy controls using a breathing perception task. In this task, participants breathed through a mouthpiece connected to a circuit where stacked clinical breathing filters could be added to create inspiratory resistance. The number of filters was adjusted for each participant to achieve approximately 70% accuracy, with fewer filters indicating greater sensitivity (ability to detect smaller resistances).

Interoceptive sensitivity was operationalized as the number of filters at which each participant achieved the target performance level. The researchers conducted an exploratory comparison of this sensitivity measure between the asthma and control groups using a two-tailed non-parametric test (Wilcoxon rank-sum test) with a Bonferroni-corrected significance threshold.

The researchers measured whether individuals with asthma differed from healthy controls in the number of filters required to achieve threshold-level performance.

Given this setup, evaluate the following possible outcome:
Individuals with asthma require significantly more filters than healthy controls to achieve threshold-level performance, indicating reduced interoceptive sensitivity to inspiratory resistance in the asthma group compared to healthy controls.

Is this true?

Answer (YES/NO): NO